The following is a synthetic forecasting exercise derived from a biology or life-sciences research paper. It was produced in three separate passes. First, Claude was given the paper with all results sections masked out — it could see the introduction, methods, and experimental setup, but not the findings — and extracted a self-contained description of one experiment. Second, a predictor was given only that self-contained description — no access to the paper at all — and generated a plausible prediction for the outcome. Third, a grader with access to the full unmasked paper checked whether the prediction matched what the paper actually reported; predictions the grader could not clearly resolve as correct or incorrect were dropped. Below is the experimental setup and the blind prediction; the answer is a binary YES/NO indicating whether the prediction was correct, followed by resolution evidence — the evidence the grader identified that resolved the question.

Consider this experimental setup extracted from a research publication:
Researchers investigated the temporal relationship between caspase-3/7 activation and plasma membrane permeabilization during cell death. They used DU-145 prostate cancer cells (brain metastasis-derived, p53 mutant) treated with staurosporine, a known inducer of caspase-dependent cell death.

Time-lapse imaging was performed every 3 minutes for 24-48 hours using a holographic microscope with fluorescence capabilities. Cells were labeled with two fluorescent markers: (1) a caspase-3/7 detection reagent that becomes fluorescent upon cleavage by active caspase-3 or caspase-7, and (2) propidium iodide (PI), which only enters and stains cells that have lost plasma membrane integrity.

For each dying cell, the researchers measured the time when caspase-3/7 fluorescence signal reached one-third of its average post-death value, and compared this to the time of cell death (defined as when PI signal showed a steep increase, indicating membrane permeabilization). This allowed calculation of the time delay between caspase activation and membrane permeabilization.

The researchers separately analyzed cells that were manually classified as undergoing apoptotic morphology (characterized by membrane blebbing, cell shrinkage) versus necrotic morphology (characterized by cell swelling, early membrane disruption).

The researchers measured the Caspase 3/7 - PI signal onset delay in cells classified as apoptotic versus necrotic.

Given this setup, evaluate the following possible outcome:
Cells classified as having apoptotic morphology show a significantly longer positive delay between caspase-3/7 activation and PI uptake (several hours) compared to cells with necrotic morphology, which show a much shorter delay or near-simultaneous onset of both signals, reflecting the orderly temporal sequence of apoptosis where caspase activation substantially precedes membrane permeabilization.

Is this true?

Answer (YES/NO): YES